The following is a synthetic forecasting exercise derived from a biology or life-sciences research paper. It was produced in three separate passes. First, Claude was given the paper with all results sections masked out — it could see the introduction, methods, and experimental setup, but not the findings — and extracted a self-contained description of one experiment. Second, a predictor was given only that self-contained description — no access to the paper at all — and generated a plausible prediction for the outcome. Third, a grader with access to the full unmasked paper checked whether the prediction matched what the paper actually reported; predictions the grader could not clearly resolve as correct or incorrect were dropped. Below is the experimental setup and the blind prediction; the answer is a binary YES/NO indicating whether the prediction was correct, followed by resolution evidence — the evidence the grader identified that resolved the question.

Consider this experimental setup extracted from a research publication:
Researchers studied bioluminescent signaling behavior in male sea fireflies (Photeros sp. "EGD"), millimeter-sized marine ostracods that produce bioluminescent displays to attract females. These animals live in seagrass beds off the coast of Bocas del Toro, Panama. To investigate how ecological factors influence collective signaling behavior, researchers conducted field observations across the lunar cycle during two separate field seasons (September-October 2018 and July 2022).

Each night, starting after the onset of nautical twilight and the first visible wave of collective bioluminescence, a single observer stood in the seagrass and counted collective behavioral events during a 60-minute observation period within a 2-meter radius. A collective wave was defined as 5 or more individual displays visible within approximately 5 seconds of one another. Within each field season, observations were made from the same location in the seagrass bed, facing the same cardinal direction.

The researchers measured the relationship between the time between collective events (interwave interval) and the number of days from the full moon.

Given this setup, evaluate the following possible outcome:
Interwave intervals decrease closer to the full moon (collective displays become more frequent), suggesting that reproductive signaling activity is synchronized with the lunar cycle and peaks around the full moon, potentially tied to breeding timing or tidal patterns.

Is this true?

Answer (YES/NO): NO